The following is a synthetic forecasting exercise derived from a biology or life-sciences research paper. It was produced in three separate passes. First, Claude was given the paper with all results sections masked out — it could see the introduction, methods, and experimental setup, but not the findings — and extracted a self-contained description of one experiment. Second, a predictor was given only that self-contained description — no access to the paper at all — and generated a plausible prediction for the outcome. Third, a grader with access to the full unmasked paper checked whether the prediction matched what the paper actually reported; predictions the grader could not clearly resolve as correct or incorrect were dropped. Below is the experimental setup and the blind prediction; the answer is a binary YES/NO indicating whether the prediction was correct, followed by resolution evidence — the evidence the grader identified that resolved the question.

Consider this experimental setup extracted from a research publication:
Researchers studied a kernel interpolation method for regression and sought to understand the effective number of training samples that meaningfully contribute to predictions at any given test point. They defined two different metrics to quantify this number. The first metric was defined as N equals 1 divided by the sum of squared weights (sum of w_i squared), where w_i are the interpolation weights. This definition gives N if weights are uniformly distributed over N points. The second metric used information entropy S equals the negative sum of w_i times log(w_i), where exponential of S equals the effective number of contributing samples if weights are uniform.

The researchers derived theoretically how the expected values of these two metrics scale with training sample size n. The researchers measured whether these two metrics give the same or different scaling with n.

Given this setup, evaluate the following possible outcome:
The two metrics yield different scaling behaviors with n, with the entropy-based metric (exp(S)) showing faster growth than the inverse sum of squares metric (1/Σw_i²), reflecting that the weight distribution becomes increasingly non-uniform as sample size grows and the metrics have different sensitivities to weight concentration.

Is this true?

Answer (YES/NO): YES